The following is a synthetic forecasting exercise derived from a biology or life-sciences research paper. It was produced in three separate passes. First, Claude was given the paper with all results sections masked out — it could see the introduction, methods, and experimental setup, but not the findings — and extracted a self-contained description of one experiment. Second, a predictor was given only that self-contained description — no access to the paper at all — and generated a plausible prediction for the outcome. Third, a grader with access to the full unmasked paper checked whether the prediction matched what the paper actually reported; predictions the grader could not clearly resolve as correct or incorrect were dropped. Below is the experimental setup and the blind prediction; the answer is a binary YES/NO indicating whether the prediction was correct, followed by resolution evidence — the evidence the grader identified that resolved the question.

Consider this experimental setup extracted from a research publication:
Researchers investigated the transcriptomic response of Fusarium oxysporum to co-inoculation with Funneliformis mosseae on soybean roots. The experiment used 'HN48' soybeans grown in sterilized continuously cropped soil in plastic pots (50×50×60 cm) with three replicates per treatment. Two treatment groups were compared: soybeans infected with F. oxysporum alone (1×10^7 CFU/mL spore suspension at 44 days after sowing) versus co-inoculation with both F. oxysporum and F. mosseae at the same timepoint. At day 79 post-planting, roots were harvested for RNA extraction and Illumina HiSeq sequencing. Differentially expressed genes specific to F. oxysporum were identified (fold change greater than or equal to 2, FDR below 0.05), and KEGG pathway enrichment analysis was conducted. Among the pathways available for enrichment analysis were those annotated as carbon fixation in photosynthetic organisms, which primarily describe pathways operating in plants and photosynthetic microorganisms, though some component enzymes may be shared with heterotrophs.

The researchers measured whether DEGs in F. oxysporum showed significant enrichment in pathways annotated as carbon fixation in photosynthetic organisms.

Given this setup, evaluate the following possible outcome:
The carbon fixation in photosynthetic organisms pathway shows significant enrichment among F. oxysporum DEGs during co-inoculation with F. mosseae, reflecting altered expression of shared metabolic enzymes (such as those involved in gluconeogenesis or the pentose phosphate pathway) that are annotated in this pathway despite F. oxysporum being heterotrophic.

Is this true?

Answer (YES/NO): YES